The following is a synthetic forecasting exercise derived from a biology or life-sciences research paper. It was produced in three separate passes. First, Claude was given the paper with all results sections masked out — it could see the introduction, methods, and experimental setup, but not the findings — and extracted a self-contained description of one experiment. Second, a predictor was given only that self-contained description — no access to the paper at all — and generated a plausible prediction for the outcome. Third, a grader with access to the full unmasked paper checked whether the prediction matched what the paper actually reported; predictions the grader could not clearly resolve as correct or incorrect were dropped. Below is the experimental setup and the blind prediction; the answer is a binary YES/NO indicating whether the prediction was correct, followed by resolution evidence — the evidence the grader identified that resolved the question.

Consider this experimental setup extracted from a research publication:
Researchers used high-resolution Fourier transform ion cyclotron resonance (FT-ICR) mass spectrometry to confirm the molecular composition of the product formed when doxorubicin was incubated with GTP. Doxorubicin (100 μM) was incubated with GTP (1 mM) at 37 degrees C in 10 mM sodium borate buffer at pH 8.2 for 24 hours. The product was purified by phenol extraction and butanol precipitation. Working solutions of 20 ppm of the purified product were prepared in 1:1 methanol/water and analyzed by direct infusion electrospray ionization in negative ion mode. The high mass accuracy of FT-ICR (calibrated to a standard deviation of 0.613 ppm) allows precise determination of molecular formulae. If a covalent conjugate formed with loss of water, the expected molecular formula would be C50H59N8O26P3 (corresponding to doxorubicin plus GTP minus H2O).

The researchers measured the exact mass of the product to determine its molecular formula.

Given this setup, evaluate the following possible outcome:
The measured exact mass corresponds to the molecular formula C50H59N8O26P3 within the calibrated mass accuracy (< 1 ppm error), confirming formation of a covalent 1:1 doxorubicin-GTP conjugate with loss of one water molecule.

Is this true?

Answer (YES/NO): YES